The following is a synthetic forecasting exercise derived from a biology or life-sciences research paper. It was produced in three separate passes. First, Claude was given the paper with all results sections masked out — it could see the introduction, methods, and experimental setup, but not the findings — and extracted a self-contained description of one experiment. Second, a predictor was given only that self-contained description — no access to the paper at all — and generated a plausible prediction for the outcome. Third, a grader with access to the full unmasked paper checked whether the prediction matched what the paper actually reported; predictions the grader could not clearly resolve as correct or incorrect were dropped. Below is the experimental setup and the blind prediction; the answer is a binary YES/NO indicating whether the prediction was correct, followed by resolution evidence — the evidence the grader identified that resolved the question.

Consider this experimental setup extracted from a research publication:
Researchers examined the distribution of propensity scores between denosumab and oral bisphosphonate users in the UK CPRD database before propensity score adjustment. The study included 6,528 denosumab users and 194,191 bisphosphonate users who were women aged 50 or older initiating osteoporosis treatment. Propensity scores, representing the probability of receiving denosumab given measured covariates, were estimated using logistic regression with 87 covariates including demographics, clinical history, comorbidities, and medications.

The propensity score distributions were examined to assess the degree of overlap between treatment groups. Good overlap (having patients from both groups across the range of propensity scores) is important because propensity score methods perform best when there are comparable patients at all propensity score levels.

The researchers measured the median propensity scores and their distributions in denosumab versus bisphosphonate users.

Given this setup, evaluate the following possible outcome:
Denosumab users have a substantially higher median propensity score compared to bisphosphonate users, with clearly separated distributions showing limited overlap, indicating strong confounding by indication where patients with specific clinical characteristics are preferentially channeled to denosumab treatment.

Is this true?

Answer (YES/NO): YES